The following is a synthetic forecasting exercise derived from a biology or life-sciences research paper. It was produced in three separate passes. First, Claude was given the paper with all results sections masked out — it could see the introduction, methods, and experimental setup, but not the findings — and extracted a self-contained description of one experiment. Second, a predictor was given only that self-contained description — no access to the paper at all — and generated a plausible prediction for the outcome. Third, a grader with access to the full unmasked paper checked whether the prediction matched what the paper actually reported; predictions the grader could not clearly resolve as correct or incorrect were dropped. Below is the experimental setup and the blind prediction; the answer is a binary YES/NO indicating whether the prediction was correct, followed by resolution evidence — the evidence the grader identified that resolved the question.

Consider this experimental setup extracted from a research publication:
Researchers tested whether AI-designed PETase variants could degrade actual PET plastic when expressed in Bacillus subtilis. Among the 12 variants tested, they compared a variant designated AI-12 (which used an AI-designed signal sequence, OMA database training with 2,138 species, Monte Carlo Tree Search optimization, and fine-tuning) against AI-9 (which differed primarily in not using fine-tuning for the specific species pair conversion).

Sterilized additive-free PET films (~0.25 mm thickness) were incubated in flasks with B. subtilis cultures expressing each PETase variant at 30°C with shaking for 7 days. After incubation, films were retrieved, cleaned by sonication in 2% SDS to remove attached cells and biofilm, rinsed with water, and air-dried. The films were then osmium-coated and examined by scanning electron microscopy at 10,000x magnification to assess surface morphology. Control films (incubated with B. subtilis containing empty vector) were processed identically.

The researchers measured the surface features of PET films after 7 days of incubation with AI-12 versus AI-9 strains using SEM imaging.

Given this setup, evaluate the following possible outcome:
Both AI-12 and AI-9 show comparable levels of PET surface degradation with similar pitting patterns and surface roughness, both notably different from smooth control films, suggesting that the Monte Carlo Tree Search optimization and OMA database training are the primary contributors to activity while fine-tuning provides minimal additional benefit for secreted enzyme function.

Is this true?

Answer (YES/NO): NO